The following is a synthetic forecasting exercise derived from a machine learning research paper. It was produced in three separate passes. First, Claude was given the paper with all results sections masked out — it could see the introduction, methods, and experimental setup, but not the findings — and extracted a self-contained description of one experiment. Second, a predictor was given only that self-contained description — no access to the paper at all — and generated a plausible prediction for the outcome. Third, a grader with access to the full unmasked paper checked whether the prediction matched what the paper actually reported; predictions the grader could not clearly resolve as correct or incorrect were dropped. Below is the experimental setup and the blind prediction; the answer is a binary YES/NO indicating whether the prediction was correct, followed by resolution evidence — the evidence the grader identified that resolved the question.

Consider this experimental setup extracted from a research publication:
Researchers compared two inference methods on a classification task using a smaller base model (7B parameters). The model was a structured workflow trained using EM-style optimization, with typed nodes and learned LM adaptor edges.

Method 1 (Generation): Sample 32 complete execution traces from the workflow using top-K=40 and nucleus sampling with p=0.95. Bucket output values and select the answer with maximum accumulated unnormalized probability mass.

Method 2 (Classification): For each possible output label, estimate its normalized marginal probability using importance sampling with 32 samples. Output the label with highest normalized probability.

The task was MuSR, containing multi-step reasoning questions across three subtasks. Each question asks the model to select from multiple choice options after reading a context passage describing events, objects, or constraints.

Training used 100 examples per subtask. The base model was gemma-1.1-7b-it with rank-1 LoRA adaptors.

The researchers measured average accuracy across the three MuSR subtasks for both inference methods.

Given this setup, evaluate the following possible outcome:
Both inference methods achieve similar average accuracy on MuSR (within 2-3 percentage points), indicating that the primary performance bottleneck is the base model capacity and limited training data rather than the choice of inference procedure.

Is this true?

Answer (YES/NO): YES